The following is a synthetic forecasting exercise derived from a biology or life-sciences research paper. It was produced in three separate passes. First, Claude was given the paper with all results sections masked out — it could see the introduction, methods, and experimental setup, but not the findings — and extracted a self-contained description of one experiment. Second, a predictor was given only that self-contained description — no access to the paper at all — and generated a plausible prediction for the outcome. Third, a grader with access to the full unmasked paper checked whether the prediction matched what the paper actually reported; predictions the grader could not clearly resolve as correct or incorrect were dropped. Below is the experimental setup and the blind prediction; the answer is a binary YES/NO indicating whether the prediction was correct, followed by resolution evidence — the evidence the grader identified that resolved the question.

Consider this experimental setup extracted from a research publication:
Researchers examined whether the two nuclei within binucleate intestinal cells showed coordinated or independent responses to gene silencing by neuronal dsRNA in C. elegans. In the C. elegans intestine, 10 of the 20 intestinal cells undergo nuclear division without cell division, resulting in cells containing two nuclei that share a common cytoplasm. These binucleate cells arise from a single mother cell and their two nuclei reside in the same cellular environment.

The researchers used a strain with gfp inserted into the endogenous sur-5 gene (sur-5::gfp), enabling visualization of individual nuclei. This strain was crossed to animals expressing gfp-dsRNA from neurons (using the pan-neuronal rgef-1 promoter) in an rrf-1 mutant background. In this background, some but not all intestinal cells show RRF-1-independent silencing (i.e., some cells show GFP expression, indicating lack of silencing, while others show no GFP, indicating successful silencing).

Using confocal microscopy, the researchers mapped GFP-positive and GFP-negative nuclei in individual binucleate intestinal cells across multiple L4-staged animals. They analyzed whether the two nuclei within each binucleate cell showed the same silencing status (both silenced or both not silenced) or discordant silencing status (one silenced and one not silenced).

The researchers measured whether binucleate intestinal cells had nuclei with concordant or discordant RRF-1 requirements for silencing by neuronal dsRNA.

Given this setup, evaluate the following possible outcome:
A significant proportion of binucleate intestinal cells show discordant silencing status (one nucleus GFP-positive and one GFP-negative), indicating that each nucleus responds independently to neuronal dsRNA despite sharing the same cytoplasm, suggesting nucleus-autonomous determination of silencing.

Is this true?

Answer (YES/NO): NO